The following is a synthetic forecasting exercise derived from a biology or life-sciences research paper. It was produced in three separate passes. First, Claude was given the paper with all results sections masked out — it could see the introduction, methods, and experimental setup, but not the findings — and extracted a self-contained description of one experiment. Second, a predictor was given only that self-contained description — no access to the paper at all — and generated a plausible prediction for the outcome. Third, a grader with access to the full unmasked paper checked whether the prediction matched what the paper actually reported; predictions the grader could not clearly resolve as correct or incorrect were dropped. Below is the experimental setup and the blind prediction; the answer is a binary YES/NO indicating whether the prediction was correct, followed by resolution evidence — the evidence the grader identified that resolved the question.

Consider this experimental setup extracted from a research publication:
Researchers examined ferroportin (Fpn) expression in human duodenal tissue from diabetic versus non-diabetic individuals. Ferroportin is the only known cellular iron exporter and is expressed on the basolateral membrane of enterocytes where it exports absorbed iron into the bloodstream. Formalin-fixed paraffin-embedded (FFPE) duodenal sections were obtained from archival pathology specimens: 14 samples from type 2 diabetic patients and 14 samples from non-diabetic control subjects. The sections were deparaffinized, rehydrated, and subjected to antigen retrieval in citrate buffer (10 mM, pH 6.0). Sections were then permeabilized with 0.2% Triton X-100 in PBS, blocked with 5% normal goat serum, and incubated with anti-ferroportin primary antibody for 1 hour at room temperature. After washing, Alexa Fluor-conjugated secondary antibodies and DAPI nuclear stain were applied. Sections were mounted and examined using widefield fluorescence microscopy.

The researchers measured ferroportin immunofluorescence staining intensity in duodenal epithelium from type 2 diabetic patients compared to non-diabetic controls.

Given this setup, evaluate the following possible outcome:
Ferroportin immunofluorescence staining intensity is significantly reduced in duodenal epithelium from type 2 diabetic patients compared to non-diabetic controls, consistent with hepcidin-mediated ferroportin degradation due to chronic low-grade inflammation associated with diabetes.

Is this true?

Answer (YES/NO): NO